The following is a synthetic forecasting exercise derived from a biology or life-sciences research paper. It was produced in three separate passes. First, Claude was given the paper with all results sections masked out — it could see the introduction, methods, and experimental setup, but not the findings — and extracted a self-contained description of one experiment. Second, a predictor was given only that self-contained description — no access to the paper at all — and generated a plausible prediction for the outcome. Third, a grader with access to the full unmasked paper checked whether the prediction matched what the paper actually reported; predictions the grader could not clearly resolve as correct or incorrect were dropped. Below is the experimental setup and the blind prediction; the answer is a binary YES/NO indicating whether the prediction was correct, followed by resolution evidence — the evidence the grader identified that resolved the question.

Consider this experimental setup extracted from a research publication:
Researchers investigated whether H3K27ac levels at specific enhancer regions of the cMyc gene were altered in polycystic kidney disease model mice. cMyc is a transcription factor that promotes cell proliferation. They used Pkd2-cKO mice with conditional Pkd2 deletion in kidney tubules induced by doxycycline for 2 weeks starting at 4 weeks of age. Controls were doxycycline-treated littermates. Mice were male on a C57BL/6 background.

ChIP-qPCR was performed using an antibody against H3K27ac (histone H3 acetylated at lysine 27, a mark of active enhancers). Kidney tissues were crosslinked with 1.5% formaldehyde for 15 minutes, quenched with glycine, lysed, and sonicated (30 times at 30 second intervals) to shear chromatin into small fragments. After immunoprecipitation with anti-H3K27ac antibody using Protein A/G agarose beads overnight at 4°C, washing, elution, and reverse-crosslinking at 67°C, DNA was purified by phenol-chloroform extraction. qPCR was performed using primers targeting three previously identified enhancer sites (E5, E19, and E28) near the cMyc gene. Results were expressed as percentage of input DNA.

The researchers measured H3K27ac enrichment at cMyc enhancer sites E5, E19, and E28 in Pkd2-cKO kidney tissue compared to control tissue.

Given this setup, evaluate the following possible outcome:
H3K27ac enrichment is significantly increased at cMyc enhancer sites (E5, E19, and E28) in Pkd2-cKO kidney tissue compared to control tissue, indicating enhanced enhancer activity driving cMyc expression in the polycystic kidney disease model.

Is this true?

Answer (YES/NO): YES